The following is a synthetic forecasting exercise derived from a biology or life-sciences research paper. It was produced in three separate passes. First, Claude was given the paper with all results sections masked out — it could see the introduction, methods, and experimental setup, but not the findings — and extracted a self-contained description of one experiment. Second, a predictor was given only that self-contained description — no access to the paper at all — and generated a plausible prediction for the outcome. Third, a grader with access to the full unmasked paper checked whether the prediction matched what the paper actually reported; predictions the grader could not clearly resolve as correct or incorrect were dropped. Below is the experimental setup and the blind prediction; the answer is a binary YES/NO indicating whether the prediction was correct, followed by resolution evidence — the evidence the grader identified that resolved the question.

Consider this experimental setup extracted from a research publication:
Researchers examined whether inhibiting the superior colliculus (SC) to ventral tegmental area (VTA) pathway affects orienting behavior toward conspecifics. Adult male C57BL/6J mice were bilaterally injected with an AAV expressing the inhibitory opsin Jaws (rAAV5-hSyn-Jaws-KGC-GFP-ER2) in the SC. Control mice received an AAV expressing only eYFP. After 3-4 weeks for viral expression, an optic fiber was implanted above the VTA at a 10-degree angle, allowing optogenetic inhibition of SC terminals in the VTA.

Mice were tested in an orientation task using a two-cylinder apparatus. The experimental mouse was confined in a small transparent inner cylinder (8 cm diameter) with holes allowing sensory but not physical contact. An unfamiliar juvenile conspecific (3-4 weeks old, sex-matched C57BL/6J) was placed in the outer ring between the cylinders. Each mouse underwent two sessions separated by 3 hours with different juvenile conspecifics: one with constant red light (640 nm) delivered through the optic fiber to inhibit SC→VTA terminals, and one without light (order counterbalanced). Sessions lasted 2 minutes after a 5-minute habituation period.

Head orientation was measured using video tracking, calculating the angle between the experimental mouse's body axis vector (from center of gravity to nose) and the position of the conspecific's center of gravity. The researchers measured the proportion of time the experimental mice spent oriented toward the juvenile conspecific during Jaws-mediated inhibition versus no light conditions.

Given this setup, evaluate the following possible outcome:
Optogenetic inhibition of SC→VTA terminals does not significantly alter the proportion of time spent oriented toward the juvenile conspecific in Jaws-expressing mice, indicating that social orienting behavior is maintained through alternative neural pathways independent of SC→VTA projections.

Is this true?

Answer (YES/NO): NO